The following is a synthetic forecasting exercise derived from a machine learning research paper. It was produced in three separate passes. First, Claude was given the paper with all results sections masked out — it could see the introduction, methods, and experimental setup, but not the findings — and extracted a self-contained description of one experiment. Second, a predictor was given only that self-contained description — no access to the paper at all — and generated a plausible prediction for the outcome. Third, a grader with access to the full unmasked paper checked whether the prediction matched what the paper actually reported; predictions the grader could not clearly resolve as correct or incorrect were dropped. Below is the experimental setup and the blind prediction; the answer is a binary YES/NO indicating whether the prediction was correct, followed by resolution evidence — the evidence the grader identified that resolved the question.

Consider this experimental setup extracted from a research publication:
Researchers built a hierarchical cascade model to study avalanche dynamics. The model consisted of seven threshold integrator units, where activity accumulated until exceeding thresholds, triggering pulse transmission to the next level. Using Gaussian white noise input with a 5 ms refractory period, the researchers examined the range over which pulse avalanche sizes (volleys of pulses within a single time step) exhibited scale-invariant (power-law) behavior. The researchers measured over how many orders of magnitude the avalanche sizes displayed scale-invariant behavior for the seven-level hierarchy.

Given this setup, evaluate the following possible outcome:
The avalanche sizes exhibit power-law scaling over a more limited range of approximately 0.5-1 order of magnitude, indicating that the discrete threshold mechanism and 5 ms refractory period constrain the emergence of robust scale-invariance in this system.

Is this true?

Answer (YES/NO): NO